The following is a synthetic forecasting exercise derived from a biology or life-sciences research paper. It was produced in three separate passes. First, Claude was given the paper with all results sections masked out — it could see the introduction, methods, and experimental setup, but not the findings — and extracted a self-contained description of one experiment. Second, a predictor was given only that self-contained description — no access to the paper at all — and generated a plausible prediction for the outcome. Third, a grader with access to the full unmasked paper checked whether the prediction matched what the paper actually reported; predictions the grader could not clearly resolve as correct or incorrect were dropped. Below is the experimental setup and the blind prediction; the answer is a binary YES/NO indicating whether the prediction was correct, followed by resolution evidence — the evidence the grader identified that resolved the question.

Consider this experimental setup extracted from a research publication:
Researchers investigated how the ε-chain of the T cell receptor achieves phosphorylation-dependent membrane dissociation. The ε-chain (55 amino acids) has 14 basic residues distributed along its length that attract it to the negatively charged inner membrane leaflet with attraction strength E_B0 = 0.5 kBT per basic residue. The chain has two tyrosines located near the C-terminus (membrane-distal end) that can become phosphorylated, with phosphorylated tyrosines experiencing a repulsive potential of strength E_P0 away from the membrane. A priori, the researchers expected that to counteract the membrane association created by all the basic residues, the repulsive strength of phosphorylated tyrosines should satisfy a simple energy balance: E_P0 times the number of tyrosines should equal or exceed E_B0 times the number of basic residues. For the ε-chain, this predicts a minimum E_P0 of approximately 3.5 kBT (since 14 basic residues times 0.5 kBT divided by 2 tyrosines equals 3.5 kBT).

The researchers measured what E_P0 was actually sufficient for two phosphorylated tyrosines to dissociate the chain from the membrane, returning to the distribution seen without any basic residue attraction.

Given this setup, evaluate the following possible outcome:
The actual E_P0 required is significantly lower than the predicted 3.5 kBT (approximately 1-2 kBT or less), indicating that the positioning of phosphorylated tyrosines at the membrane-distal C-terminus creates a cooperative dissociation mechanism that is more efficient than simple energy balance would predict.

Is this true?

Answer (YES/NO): YES